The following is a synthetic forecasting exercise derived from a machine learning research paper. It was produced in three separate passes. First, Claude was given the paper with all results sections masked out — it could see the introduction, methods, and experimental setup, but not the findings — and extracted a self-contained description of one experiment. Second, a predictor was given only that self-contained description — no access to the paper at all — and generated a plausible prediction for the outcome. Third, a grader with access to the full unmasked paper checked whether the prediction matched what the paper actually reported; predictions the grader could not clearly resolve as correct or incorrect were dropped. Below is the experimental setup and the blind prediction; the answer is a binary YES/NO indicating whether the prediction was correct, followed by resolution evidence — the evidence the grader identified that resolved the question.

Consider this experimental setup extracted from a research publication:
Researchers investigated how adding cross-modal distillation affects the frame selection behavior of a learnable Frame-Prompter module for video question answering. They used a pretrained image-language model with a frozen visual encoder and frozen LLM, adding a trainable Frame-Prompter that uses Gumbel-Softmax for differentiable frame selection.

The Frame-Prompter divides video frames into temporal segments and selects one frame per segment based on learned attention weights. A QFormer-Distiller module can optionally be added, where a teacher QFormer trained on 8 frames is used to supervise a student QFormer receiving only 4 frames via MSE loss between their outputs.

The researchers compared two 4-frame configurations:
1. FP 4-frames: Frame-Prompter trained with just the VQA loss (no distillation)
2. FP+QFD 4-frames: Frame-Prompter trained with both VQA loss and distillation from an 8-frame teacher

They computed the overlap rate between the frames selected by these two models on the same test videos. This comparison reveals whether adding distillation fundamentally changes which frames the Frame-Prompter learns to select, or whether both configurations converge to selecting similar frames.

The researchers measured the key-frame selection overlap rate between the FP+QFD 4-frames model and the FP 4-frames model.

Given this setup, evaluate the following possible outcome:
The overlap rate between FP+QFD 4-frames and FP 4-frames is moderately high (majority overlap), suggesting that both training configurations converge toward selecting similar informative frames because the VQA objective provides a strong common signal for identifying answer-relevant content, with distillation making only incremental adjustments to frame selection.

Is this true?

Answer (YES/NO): NO